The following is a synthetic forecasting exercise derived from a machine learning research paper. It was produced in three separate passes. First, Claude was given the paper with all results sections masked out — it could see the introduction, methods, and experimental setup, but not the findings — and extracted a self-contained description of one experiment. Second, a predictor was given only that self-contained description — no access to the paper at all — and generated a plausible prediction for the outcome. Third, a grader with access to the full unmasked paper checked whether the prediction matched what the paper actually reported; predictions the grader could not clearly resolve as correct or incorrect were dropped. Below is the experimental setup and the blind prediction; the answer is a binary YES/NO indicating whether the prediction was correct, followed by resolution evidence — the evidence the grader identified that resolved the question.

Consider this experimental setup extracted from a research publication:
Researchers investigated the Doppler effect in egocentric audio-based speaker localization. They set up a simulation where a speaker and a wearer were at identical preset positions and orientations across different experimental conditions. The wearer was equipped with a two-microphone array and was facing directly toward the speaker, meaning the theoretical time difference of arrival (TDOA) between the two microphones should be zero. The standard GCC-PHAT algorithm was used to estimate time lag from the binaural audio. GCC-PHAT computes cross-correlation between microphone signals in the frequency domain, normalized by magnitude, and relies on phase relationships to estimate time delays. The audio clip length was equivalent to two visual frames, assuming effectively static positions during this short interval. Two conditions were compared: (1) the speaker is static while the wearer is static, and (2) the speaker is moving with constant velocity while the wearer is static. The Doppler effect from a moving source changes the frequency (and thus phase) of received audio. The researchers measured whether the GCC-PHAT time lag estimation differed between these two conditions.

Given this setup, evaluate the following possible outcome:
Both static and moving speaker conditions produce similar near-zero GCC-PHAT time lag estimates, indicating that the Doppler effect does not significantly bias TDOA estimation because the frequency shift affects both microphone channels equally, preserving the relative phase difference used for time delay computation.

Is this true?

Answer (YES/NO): YES